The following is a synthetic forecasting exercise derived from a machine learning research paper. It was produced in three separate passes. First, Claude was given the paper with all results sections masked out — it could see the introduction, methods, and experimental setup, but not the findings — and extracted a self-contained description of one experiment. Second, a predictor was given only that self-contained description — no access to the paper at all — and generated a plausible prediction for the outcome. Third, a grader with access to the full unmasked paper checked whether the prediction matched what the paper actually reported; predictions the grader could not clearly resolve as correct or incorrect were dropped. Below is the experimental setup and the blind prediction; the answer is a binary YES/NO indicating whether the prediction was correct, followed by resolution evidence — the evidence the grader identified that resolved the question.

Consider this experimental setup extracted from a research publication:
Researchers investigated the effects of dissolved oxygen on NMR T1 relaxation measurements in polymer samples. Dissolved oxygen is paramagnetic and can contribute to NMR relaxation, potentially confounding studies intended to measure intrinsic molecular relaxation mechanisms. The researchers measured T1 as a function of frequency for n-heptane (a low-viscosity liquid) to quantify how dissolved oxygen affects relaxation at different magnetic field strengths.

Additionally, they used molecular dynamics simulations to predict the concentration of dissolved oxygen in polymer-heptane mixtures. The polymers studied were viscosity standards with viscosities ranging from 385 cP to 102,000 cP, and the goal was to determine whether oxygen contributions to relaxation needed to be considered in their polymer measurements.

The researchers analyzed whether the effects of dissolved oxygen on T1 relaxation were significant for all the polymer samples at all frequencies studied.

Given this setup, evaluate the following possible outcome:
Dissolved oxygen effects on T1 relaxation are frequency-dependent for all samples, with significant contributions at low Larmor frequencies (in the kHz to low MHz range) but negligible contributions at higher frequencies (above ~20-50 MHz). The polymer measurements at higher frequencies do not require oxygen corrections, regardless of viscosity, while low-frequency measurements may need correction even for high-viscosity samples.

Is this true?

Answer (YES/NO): NO